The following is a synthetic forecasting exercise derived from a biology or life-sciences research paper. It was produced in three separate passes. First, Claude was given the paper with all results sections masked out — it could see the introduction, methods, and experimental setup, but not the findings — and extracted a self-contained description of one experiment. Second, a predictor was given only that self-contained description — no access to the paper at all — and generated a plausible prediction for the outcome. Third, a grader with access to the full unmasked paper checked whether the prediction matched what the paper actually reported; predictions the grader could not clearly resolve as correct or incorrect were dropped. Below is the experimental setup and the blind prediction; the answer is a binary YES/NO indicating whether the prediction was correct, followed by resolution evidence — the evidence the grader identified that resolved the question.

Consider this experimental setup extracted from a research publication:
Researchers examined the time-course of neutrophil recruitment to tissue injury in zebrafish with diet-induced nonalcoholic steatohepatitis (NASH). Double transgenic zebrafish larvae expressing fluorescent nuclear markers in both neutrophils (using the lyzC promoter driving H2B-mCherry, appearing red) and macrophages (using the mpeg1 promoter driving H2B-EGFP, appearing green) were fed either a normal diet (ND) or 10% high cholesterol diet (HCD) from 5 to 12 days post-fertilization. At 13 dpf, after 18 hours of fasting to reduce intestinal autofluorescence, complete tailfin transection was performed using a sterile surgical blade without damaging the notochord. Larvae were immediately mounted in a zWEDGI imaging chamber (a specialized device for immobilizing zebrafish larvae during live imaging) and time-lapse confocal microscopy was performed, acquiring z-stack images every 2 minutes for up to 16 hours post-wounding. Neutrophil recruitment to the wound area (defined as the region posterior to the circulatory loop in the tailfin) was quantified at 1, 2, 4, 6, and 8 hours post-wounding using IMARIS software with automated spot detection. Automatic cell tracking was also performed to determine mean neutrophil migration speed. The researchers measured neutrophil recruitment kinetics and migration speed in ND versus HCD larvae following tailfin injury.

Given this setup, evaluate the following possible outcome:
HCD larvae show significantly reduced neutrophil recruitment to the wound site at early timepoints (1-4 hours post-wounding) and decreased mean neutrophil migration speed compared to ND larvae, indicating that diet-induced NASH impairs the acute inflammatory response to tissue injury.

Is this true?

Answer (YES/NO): NO